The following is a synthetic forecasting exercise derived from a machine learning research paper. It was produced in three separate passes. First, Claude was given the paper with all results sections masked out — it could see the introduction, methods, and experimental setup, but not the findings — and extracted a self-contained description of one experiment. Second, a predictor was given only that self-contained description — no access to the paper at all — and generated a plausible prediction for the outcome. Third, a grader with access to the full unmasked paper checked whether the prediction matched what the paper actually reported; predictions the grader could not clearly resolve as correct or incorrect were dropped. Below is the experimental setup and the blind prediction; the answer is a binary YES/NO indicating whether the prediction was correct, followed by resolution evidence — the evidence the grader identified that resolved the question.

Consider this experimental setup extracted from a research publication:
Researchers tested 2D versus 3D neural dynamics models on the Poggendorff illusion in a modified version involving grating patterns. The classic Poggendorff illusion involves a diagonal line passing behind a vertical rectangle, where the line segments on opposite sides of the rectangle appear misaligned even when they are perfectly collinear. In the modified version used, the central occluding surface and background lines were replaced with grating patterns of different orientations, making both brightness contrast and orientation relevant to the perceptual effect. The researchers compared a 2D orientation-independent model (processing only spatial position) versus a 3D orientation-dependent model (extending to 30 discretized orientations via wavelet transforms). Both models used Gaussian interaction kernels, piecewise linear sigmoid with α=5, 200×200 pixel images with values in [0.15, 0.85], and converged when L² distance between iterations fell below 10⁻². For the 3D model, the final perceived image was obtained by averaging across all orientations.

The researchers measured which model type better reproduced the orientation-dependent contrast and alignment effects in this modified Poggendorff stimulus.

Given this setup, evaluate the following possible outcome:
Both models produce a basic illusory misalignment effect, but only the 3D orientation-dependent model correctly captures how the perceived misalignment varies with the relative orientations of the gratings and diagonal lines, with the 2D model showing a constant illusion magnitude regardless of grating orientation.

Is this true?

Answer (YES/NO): NO